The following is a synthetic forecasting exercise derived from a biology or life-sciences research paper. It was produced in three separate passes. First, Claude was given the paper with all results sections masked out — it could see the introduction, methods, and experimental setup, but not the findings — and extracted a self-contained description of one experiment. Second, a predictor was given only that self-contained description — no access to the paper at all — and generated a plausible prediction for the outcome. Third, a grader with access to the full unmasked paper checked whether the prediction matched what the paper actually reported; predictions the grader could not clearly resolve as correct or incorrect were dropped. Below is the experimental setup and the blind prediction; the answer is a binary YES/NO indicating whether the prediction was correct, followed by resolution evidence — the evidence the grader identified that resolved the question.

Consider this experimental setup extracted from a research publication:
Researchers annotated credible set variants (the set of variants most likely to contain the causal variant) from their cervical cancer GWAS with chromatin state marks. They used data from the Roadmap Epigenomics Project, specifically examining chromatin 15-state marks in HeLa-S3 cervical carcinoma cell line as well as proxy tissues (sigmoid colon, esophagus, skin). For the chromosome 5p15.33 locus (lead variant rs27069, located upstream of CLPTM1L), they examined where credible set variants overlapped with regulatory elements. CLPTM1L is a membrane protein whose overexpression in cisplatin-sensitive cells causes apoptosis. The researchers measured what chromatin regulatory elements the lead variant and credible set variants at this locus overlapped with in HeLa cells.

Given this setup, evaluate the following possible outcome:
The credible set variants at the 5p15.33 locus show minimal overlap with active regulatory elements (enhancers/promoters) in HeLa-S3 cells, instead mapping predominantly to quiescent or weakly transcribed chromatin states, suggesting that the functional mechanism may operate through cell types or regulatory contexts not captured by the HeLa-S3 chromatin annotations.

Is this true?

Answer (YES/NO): NO